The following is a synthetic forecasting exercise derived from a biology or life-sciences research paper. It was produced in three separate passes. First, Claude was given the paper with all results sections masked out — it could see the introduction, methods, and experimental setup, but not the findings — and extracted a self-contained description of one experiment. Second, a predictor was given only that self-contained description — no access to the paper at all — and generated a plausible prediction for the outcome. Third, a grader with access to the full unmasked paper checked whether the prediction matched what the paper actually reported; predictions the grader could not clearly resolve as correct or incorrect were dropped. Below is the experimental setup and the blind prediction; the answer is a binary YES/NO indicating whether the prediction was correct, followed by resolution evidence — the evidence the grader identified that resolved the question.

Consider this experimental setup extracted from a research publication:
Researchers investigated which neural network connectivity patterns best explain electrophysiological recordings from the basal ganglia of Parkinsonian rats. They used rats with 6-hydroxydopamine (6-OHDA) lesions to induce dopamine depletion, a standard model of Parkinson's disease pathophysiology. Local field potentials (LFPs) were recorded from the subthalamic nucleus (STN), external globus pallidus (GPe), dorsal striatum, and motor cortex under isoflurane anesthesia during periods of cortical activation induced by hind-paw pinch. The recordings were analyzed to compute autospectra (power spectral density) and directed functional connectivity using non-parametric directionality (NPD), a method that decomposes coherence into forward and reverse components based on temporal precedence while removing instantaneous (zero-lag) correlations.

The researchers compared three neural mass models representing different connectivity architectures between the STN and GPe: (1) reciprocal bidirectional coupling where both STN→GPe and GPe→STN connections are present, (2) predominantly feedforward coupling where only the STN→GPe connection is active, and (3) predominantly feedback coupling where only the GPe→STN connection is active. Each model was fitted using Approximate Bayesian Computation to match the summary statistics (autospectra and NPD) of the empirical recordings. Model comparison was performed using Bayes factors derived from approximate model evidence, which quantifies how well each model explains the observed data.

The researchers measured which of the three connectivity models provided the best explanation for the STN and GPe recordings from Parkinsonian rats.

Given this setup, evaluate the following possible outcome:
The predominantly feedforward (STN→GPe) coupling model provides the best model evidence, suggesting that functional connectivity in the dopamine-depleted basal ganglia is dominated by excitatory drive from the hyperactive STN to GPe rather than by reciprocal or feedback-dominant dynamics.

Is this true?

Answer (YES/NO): NO